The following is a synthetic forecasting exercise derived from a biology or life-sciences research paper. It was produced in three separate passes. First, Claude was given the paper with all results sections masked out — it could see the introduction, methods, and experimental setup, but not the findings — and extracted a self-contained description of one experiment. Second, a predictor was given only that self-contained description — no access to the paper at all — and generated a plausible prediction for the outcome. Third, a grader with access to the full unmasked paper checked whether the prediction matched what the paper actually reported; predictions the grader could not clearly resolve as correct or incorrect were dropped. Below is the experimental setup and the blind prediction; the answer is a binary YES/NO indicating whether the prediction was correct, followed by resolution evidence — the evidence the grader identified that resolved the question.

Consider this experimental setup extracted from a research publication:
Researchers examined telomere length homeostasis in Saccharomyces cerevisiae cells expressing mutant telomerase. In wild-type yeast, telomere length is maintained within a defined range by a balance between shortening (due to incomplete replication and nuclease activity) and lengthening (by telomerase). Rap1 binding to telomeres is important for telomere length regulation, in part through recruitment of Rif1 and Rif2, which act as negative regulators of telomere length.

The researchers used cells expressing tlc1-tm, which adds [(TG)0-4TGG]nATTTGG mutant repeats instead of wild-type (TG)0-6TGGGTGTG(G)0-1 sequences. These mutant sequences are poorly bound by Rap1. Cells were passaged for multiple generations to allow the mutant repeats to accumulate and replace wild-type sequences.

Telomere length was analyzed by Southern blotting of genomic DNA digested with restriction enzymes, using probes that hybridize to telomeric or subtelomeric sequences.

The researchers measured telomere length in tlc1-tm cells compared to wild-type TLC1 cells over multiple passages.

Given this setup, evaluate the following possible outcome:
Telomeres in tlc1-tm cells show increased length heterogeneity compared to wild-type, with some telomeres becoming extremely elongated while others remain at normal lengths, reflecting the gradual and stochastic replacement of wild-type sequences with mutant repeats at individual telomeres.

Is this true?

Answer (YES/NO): NO